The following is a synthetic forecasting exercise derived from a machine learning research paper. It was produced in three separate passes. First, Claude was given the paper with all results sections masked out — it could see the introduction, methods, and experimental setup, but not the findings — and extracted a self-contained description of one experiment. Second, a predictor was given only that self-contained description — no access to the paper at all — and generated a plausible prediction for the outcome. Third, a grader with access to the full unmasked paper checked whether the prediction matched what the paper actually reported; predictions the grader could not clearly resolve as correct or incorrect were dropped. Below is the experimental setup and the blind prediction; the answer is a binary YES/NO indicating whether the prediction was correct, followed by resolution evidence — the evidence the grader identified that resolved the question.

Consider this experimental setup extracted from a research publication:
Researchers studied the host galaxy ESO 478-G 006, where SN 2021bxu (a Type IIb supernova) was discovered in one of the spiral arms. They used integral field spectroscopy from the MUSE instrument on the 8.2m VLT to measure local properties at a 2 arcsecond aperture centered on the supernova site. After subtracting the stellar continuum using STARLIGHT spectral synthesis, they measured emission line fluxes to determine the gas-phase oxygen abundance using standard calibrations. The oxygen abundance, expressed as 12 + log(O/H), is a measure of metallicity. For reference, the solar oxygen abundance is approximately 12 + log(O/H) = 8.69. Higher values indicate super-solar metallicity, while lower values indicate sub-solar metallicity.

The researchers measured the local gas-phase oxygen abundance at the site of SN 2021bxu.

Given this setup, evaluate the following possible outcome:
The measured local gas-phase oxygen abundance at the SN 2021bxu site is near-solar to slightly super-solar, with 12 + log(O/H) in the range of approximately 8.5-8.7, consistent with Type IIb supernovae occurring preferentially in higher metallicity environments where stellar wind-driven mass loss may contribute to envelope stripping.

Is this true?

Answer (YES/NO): NO